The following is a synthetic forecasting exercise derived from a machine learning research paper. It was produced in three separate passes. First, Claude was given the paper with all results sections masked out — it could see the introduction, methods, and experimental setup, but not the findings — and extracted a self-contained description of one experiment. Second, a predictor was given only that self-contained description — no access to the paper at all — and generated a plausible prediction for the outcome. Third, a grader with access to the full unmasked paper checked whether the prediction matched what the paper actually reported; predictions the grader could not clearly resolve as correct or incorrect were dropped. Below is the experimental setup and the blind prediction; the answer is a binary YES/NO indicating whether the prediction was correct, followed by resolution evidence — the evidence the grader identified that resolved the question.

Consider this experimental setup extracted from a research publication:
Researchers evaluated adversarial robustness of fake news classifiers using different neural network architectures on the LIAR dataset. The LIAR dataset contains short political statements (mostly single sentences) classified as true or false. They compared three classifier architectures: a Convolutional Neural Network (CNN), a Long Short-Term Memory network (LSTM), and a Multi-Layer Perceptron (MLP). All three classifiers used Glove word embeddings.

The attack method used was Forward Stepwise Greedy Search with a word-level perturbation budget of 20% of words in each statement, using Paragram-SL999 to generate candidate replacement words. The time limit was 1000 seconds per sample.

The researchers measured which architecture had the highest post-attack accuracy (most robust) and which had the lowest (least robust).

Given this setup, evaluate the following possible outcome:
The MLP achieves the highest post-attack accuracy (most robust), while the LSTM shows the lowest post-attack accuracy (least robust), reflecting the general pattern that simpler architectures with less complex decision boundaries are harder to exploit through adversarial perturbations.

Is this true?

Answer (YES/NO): NO